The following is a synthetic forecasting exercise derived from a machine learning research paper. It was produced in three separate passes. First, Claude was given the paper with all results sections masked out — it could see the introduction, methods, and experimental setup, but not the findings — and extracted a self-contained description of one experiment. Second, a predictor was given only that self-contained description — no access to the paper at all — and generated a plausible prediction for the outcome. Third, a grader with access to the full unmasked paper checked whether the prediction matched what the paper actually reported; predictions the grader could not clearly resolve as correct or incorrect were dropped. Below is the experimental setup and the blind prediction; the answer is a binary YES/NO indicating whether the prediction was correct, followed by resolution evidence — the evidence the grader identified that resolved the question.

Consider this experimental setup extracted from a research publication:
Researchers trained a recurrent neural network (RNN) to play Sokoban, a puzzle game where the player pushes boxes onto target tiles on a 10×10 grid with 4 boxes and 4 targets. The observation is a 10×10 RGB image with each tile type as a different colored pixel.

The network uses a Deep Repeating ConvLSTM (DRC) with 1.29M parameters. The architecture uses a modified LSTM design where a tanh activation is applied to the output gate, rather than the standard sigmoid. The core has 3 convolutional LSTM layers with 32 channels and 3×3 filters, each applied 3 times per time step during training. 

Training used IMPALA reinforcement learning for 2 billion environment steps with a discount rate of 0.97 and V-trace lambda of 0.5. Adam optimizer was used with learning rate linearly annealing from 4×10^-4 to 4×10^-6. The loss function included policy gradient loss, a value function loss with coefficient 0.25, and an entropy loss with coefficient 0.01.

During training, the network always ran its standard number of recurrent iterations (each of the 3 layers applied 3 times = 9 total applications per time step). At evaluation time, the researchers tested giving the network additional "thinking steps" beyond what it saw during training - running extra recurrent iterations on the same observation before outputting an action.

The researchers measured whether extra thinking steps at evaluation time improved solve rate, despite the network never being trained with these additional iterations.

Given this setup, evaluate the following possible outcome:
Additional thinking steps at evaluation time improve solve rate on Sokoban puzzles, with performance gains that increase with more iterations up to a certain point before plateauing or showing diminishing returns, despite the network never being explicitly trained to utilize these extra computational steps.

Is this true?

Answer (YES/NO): YES